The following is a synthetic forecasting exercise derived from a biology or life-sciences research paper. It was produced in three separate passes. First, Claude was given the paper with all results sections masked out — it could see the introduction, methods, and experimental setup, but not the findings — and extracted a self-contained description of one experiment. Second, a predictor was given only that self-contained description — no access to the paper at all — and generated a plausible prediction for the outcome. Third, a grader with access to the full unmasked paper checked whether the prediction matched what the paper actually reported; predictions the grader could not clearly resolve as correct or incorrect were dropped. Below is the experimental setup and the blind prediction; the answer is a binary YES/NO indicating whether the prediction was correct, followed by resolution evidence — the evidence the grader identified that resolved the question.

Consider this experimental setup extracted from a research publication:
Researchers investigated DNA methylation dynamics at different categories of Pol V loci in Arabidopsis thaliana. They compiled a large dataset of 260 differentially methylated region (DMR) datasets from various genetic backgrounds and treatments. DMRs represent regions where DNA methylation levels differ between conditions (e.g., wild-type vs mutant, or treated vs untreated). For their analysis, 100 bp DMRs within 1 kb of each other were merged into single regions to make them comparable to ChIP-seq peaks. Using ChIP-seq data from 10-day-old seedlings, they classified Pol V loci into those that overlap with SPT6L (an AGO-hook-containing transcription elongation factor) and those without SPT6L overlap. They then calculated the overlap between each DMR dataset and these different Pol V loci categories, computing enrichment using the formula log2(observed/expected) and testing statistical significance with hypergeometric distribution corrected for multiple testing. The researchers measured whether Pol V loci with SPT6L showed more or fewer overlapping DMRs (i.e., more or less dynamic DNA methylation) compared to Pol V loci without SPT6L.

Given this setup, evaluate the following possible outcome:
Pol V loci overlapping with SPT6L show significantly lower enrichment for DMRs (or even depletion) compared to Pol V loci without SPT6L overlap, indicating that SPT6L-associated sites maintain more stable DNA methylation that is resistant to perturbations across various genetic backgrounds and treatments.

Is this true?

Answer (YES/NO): NO